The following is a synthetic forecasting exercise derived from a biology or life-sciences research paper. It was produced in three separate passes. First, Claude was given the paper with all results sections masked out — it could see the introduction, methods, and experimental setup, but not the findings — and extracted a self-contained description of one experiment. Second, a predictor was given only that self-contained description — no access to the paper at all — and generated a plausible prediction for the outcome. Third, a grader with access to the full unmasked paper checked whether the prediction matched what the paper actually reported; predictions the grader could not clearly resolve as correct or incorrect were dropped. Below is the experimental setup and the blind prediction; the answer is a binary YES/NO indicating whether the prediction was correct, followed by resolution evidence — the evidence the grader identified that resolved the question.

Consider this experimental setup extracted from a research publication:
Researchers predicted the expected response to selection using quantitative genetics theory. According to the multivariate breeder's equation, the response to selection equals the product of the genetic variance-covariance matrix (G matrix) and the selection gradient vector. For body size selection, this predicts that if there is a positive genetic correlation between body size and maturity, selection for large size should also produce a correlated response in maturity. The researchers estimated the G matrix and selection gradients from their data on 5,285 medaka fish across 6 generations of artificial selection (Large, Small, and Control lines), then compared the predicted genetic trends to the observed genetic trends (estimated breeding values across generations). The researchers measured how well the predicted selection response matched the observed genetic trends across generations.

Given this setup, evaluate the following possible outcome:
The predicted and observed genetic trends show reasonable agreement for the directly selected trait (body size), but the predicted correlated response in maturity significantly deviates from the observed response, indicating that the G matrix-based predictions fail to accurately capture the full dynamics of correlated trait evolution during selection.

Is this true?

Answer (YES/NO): NO